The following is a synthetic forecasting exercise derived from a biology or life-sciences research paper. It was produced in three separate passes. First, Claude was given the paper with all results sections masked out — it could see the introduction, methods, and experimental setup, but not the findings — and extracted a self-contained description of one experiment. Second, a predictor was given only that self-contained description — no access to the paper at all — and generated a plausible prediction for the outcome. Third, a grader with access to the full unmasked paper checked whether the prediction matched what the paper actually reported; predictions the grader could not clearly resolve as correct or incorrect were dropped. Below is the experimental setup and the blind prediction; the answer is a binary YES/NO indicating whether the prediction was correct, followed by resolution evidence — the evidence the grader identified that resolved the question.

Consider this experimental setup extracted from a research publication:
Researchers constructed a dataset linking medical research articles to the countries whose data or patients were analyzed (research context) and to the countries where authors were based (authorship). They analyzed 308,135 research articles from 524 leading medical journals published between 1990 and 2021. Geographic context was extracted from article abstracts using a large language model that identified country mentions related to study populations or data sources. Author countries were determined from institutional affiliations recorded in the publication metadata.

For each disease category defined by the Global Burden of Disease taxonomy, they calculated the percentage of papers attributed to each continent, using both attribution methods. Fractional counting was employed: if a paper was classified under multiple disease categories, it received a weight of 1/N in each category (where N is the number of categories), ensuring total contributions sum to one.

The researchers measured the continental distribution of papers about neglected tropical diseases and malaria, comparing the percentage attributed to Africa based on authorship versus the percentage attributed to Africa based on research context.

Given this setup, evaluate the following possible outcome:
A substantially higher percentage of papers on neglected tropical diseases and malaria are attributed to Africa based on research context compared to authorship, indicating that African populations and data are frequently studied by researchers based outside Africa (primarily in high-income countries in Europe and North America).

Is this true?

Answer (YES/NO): YES